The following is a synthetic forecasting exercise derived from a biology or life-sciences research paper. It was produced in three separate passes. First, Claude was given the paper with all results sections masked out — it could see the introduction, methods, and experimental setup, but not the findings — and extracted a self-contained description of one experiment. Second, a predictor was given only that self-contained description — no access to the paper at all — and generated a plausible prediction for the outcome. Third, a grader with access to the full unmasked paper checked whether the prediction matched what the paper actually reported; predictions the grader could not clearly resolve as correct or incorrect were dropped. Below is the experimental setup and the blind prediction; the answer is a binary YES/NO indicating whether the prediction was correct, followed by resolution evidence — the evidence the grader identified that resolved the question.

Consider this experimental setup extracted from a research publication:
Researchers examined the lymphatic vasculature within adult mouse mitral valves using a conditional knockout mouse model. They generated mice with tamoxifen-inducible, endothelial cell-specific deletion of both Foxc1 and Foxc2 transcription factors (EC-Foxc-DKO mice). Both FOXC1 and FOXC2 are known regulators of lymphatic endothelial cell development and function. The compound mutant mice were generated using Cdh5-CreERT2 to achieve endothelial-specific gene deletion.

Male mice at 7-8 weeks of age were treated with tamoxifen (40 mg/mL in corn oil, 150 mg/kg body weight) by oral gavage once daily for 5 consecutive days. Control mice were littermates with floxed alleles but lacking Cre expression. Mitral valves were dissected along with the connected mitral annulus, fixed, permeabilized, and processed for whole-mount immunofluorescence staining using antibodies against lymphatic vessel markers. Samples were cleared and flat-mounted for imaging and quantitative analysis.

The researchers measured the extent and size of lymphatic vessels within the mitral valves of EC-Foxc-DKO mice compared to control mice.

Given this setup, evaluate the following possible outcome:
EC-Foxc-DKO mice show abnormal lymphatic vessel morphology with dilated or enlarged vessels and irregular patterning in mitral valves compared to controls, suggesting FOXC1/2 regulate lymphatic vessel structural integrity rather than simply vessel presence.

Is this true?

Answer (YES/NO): NO